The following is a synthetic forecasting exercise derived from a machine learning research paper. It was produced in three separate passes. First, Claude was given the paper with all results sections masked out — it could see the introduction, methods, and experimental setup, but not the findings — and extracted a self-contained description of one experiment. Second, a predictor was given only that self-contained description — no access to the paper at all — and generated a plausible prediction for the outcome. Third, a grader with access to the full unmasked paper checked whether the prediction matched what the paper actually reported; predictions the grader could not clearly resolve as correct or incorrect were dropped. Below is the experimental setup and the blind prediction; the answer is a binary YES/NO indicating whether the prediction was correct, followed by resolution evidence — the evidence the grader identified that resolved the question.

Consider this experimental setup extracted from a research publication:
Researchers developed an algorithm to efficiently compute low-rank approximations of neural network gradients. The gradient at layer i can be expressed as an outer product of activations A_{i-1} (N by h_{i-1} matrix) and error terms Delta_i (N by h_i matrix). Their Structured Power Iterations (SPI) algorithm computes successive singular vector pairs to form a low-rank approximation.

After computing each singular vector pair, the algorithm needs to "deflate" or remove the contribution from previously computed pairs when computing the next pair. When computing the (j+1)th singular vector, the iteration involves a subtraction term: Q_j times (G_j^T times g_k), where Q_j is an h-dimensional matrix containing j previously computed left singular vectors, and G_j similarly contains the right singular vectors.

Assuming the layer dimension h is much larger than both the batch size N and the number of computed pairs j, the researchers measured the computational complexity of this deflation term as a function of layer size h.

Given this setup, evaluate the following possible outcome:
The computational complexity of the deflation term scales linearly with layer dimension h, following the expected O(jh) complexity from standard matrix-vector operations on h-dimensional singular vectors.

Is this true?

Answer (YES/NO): YES